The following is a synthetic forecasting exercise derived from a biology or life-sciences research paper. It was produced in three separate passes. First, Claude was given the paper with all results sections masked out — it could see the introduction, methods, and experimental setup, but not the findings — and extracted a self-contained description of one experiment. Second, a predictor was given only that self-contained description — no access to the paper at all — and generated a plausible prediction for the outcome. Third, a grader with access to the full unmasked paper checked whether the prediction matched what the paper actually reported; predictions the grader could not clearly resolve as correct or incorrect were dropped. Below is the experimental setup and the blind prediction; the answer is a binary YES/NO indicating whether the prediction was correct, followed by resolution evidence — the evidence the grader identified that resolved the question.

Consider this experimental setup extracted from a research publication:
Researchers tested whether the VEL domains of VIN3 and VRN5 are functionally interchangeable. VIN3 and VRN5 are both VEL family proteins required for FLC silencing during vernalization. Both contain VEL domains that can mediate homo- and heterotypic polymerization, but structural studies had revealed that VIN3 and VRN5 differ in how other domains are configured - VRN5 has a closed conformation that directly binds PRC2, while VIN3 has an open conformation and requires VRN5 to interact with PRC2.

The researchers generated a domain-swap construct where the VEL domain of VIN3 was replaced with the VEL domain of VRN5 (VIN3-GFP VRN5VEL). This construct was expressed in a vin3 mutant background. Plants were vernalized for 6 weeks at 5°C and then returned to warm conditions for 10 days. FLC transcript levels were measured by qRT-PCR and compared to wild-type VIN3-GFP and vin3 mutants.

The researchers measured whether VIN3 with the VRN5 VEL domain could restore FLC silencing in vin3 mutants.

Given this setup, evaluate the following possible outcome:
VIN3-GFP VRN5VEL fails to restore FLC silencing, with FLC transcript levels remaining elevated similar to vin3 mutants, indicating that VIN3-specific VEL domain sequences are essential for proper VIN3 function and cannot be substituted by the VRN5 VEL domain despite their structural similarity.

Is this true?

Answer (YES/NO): YES